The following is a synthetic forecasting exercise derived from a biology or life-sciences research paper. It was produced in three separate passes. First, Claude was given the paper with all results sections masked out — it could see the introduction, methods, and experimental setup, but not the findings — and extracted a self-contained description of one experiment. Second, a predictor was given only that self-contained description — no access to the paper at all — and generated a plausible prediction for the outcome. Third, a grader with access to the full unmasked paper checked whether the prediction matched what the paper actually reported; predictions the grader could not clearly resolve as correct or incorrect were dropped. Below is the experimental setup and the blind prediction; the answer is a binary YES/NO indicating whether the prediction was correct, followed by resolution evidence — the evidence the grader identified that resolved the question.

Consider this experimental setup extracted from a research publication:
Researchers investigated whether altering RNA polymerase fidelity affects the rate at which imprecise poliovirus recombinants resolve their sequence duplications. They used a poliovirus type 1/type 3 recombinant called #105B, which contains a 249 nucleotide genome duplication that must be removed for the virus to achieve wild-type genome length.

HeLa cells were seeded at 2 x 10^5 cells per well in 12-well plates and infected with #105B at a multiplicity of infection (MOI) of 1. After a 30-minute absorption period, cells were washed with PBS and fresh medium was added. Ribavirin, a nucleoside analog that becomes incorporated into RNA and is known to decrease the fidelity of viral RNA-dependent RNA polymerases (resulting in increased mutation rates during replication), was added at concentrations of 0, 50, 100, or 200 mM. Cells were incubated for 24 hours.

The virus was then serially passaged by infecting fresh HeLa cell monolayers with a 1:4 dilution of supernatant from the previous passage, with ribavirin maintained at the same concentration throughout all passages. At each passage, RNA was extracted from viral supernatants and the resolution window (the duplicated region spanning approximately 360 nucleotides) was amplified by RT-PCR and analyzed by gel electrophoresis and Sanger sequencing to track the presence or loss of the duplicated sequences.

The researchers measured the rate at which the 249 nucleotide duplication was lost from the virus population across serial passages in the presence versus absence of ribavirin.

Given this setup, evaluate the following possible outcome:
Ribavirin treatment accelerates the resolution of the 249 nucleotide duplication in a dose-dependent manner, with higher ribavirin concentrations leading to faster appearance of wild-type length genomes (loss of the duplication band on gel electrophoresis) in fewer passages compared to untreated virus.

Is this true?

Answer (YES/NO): YES